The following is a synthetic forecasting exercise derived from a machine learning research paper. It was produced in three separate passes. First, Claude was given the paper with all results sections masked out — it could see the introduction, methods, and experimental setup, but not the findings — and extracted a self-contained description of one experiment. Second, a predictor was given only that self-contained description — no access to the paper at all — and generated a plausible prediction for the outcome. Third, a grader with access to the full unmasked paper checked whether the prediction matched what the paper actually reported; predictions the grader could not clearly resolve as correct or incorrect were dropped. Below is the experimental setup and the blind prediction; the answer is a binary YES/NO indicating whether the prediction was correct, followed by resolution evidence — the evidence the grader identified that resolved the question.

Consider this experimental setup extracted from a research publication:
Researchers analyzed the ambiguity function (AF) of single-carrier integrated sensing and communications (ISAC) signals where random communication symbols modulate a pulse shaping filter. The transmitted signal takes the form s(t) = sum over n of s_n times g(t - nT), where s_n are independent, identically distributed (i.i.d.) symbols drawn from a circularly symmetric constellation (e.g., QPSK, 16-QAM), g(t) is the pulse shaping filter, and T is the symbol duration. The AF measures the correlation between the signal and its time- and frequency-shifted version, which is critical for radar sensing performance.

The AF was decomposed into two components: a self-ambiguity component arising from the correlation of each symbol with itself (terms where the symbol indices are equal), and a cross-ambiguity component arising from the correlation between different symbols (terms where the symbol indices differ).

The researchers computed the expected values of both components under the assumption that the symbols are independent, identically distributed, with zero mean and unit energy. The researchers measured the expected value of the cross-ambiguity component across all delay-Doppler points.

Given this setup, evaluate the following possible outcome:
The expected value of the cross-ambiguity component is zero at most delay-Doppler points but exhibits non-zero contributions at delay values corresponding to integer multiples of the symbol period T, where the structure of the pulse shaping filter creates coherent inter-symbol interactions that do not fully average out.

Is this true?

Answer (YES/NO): NO